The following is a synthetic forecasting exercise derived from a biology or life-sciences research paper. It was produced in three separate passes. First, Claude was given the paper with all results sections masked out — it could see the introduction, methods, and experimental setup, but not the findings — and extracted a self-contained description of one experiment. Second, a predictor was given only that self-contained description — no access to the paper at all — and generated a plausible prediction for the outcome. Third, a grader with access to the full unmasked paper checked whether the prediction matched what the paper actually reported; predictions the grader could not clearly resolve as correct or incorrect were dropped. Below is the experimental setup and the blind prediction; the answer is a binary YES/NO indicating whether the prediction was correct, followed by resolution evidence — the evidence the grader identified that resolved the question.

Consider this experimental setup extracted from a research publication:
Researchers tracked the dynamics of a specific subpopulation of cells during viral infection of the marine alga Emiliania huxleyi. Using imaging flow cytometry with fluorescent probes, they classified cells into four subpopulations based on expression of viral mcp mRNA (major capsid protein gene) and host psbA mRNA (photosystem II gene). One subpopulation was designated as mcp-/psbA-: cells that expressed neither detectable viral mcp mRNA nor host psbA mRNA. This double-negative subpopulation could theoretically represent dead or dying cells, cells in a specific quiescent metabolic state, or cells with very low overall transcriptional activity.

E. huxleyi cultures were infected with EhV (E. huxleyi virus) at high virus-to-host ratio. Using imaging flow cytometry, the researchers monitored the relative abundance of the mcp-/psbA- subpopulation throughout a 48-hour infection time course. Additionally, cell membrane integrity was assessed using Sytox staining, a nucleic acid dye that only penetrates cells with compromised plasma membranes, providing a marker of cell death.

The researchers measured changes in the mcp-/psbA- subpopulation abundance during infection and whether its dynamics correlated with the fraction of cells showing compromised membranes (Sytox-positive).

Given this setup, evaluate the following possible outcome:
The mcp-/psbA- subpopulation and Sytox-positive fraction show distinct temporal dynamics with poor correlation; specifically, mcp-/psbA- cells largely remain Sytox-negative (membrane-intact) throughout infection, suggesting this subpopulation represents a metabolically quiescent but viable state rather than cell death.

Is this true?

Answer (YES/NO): NO